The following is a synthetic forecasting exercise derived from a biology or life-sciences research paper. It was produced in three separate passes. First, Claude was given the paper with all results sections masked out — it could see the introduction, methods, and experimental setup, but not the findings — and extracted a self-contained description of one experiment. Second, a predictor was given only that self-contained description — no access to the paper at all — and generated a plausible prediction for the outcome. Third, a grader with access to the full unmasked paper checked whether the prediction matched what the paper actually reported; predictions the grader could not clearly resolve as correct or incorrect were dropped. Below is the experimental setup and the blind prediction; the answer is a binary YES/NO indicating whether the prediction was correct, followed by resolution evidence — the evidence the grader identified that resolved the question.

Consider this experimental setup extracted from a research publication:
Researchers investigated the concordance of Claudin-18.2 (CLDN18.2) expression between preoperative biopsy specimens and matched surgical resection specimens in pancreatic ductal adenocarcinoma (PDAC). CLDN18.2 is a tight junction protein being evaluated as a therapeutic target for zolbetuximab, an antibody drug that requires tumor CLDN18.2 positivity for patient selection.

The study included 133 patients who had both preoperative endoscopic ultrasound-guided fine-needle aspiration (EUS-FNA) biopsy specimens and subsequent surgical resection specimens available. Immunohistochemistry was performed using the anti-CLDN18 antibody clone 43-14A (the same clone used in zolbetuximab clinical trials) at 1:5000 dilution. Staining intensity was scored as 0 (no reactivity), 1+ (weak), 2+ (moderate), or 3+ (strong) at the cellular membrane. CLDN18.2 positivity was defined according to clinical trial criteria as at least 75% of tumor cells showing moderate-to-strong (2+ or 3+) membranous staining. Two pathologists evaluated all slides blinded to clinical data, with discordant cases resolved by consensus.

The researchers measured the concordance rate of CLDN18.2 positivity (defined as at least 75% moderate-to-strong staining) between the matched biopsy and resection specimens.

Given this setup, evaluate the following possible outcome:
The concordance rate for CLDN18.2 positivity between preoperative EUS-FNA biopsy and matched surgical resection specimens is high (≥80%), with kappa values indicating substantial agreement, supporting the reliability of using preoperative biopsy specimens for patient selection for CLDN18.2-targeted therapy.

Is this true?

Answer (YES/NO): NO